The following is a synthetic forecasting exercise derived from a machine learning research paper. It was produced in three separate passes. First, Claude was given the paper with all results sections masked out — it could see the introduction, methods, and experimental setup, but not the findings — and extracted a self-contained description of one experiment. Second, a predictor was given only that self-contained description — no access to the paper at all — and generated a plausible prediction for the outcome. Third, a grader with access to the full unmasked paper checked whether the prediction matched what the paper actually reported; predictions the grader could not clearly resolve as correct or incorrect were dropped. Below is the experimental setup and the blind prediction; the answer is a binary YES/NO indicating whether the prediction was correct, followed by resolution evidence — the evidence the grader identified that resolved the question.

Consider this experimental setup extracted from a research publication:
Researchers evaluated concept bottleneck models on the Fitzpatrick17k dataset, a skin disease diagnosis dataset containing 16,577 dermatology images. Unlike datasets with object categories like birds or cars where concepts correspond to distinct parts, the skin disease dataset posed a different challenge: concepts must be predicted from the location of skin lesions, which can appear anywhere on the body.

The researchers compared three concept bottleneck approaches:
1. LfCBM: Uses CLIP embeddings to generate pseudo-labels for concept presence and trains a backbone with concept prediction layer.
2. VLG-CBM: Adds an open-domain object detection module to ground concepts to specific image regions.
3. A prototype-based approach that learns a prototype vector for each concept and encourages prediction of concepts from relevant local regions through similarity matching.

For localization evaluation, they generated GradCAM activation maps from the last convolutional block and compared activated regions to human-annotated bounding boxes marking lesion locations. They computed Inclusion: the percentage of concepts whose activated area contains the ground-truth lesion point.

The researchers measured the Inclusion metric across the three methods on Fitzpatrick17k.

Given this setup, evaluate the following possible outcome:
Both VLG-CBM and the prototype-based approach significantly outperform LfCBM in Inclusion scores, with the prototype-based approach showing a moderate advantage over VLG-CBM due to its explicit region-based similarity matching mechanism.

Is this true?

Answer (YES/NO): NO